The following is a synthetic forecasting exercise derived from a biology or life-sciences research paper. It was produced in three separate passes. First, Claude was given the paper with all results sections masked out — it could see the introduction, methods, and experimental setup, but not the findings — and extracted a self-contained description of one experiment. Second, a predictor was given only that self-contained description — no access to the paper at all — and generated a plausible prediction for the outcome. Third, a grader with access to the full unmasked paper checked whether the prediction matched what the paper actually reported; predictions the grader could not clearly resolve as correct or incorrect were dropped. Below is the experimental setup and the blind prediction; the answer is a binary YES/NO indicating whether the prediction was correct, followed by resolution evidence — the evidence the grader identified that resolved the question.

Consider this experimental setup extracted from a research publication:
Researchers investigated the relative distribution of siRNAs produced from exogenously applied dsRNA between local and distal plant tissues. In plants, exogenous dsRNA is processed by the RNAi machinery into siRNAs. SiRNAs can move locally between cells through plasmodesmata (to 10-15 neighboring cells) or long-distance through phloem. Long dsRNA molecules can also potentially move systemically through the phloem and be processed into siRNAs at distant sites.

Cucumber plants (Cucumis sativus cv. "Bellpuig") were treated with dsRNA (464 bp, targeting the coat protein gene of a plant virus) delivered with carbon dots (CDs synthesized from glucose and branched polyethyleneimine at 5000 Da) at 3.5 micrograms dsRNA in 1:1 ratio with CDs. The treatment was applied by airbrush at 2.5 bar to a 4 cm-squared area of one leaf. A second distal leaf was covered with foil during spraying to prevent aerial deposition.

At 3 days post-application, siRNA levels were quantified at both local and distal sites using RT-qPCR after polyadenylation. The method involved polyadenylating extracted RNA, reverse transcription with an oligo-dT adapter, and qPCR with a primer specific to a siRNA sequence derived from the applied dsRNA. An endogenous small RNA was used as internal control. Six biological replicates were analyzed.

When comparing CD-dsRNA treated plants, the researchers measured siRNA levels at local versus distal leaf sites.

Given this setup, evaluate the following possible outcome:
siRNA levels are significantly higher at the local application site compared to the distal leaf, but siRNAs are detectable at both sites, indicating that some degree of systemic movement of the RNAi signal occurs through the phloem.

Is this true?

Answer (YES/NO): YES